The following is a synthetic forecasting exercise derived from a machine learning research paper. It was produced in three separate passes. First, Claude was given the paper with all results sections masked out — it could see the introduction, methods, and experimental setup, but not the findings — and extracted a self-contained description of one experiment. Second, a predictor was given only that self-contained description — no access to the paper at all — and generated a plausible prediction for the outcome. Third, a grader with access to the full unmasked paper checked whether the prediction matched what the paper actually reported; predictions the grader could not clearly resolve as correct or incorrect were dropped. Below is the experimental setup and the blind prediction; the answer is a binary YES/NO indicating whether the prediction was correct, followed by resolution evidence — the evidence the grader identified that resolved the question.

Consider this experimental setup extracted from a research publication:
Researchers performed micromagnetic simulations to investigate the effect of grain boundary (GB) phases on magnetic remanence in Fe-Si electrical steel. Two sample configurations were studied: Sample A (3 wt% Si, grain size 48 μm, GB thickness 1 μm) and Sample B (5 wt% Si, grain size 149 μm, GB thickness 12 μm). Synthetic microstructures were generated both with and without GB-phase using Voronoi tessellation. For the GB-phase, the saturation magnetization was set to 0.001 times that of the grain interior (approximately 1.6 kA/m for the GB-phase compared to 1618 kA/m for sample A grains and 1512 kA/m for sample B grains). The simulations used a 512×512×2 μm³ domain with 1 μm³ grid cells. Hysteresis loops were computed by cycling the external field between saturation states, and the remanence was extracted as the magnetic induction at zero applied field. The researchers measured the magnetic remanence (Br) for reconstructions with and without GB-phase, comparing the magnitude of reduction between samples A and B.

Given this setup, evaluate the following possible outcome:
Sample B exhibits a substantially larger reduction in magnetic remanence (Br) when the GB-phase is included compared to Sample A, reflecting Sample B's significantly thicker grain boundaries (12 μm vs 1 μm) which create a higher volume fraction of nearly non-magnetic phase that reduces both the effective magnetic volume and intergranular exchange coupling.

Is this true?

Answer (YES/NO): YES